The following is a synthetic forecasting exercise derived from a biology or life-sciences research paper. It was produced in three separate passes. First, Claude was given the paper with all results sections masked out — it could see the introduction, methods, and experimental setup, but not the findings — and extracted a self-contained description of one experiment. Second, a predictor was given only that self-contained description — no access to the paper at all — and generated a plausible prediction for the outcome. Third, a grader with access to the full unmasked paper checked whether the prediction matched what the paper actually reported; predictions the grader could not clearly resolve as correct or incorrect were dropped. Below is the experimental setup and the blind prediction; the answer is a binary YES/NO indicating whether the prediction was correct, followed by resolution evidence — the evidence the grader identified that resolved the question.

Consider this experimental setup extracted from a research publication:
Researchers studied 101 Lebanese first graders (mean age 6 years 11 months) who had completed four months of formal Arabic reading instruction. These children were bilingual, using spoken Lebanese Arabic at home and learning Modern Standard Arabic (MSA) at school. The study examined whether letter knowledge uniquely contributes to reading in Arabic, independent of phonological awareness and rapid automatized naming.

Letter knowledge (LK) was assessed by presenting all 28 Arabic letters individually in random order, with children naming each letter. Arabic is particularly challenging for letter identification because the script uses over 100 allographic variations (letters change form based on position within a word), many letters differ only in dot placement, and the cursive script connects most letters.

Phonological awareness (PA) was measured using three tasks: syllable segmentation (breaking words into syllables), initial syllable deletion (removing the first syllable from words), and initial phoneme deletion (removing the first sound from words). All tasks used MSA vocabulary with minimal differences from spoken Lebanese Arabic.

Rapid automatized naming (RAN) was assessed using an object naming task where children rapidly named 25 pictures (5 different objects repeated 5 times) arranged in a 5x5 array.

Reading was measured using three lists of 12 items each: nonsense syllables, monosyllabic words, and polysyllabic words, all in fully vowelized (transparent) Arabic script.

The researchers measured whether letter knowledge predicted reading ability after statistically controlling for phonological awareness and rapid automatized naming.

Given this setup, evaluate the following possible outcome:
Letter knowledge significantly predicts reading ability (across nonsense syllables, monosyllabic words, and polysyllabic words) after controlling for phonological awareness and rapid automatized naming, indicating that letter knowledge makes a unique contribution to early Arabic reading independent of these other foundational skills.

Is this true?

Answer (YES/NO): YES